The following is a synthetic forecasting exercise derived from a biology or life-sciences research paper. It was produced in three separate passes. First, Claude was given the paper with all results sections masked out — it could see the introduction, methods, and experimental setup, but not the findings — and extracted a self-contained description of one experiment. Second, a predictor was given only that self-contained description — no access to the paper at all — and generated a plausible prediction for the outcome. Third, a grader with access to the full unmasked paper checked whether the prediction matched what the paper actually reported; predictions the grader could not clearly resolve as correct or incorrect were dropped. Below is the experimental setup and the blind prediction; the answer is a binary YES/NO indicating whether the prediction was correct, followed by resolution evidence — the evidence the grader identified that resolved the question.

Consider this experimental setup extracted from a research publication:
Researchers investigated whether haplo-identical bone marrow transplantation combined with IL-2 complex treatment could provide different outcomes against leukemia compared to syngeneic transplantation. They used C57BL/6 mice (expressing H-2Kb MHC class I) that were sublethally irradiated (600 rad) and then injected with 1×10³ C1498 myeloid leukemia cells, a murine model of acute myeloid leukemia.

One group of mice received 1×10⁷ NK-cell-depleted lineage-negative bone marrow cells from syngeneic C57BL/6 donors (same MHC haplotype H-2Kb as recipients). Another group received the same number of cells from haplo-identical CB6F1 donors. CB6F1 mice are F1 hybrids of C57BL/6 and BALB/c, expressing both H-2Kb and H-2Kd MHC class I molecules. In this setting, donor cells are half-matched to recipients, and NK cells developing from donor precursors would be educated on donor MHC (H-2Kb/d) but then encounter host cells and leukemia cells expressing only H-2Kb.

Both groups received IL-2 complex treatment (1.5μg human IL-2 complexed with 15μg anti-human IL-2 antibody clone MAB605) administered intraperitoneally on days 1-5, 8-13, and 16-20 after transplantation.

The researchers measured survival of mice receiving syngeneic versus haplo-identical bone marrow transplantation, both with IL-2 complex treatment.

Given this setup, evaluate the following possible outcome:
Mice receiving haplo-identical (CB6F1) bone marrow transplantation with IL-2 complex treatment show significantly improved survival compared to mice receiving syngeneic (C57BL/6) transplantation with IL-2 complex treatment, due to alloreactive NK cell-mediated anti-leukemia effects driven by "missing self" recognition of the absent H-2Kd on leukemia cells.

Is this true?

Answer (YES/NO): YES